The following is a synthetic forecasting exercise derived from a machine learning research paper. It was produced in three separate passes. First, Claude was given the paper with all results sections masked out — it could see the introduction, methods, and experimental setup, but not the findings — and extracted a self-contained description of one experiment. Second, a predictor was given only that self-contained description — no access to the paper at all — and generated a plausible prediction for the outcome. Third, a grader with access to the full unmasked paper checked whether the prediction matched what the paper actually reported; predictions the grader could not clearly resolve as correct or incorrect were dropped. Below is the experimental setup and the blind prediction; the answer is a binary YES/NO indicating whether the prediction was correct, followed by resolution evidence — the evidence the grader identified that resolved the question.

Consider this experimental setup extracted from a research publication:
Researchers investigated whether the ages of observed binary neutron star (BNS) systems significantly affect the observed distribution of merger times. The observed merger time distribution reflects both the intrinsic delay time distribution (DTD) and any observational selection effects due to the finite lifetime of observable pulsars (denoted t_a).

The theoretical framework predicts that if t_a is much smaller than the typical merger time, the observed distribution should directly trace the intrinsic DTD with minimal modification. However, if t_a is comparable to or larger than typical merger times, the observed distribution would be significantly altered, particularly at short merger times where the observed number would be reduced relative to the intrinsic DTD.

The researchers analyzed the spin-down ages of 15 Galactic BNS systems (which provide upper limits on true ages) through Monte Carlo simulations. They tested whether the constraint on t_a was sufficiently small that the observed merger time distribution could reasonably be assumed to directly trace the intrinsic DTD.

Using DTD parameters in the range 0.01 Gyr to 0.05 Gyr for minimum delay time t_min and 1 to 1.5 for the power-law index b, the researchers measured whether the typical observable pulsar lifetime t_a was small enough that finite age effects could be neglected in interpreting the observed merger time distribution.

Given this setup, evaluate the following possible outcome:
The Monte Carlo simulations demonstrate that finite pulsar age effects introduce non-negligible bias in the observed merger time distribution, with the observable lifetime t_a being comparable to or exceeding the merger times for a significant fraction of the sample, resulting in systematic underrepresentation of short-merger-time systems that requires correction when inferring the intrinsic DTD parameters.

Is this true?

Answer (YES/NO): NO